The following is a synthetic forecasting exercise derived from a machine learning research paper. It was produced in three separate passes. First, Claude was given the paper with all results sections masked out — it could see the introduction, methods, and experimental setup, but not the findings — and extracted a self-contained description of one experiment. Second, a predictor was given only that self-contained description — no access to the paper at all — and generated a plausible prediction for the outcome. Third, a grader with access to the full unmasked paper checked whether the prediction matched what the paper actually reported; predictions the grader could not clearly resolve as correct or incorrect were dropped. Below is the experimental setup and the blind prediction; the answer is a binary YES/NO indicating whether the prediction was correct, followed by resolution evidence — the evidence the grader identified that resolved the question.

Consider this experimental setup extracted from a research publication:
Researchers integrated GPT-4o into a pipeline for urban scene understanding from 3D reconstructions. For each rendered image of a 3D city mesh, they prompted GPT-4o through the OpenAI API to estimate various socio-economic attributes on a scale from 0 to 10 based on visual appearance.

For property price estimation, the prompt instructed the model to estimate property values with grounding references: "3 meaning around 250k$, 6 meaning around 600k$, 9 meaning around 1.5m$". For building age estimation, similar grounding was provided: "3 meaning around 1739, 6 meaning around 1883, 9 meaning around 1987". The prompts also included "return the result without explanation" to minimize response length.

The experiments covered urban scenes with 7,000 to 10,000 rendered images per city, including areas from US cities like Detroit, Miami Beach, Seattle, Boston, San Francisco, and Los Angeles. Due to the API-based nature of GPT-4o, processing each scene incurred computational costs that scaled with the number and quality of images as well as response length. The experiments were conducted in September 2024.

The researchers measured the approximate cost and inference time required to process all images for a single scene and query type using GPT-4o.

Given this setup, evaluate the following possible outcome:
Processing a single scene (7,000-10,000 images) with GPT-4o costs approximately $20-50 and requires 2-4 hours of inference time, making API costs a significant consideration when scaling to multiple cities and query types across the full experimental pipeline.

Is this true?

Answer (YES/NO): NO